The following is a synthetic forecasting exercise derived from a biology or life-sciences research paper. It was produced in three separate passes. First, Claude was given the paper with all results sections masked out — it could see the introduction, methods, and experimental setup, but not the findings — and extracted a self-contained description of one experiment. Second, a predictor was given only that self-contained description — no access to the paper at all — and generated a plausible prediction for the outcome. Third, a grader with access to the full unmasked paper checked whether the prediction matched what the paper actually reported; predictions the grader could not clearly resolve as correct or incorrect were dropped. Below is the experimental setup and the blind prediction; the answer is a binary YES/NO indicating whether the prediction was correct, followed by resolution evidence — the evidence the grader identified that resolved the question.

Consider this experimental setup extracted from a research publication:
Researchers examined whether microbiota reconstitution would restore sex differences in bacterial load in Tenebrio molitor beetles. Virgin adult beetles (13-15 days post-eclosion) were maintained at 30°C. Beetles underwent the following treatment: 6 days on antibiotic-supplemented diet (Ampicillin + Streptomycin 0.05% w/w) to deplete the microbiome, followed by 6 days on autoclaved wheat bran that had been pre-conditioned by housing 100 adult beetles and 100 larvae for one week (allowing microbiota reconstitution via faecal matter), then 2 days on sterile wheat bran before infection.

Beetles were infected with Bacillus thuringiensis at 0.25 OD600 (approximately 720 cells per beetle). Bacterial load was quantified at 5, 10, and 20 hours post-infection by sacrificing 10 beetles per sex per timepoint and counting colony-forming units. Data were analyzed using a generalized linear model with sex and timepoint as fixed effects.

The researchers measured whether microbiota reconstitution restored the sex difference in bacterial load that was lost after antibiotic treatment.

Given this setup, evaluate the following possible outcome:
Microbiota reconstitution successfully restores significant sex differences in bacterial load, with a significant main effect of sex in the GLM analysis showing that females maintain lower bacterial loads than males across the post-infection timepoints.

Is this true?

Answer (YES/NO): NO